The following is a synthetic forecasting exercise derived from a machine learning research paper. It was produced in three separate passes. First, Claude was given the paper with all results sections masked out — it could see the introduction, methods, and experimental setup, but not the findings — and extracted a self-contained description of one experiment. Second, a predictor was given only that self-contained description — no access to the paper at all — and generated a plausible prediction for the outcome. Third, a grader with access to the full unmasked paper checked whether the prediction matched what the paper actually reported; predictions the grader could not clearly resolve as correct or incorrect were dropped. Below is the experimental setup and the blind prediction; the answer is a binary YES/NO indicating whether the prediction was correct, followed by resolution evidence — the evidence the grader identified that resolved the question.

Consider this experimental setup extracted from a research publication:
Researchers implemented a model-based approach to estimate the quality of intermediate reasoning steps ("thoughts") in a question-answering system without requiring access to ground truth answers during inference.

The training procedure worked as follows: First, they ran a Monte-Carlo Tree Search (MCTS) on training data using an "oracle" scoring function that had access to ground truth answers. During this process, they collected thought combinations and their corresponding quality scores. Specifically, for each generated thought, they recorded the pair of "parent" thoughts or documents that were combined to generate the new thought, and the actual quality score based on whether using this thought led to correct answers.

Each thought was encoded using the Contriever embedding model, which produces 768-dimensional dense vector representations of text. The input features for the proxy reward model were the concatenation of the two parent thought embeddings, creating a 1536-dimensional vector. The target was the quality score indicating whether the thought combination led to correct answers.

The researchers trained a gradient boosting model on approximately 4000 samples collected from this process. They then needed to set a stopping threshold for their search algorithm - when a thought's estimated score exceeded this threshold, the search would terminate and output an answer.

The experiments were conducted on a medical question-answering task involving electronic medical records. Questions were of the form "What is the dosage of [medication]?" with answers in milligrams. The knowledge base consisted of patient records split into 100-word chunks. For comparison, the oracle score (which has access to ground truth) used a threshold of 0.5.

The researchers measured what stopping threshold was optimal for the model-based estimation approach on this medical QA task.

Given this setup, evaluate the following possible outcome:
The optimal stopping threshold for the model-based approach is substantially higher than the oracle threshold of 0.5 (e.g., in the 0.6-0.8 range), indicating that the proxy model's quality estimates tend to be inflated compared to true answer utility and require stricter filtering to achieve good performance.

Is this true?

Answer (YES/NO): NO